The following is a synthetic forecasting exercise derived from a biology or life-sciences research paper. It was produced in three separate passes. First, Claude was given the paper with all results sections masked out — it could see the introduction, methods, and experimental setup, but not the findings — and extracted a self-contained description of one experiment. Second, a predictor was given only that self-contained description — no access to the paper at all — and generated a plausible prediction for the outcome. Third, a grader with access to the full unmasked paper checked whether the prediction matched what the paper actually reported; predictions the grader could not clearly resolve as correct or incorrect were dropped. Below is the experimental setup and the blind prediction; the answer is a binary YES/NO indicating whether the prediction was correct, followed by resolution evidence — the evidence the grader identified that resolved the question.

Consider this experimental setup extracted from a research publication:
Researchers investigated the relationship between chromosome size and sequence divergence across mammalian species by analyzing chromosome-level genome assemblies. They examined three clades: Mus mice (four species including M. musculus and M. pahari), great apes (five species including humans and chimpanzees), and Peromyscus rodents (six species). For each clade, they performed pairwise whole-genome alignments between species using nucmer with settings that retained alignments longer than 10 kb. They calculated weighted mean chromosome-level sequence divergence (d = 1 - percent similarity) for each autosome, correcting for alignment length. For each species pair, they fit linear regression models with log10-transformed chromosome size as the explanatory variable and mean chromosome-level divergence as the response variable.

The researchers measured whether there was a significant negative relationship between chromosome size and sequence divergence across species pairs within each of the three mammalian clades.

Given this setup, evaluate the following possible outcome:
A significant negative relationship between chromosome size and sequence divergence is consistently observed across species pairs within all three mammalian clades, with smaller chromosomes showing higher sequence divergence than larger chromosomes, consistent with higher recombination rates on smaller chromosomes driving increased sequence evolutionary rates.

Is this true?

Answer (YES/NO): NO